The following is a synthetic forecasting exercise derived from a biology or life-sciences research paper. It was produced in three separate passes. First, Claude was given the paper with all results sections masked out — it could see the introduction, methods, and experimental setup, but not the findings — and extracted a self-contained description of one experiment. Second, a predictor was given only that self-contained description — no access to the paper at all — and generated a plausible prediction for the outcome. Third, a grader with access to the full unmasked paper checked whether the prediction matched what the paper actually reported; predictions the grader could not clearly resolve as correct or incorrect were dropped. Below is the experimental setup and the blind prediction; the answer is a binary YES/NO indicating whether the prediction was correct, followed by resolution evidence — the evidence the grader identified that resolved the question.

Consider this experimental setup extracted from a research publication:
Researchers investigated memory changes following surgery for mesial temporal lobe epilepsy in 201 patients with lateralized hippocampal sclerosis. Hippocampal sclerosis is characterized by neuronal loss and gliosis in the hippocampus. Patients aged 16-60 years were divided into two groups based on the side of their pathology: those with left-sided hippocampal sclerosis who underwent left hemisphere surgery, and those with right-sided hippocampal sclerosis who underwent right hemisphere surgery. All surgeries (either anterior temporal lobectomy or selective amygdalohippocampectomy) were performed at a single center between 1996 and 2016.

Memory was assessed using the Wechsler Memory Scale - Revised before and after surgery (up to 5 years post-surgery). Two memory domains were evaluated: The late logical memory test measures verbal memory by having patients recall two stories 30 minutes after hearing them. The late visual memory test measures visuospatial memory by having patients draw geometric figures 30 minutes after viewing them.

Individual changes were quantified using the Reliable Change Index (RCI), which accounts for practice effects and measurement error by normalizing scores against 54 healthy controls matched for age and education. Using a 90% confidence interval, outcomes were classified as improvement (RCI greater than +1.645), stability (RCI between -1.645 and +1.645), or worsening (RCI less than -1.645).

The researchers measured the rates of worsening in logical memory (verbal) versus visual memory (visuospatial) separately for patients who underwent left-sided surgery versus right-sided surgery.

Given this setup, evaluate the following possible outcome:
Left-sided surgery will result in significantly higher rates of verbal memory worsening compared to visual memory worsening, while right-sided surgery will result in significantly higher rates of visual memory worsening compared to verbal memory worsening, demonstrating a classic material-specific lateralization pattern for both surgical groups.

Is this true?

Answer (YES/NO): NO